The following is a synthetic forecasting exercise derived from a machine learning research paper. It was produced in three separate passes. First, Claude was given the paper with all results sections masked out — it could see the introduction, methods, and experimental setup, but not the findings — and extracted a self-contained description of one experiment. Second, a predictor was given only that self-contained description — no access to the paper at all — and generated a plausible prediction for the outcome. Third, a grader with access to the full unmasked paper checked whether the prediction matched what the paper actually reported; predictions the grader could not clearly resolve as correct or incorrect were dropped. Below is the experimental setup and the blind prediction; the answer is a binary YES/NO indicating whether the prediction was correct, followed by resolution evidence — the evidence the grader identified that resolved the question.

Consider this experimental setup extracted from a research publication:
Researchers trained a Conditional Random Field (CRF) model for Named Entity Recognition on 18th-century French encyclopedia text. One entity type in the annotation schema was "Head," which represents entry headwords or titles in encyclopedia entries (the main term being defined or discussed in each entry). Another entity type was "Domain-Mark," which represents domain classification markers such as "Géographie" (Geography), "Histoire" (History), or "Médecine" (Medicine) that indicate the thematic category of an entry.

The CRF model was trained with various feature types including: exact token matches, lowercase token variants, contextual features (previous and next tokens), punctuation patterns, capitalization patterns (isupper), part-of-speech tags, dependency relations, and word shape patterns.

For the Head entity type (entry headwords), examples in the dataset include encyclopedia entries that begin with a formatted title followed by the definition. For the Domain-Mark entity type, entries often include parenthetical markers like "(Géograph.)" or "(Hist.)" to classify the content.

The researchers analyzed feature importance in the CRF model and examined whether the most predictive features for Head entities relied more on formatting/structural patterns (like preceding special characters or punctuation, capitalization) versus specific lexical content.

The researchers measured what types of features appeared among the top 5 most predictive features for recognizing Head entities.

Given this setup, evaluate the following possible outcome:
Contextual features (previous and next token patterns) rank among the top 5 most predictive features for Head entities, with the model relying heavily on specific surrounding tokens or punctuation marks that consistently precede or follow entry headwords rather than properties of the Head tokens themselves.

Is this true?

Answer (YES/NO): NO